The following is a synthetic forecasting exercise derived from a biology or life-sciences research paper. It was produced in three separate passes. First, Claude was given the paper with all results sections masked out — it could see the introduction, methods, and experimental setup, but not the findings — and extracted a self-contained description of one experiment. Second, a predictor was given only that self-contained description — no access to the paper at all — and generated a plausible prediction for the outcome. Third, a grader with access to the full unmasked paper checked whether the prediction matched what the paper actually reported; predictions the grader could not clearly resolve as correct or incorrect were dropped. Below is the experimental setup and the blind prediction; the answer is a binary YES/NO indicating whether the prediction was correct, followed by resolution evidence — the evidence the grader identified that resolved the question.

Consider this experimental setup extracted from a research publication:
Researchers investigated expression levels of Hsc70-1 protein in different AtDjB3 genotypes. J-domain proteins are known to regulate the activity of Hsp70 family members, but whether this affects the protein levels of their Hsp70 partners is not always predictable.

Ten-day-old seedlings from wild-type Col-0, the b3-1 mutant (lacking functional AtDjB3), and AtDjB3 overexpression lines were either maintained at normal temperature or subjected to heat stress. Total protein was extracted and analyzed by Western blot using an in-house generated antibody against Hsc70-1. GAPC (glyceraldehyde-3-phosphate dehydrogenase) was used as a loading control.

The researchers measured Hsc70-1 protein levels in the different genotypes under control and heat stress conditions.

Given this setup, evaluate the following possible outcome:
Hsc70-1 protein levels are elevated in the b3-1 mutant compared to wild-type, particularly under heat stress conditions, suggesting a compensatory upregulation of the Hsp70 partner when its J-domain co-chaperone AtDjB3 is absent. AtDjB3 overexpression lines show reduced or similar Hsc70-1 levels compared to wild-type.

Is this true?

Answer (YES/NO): NO